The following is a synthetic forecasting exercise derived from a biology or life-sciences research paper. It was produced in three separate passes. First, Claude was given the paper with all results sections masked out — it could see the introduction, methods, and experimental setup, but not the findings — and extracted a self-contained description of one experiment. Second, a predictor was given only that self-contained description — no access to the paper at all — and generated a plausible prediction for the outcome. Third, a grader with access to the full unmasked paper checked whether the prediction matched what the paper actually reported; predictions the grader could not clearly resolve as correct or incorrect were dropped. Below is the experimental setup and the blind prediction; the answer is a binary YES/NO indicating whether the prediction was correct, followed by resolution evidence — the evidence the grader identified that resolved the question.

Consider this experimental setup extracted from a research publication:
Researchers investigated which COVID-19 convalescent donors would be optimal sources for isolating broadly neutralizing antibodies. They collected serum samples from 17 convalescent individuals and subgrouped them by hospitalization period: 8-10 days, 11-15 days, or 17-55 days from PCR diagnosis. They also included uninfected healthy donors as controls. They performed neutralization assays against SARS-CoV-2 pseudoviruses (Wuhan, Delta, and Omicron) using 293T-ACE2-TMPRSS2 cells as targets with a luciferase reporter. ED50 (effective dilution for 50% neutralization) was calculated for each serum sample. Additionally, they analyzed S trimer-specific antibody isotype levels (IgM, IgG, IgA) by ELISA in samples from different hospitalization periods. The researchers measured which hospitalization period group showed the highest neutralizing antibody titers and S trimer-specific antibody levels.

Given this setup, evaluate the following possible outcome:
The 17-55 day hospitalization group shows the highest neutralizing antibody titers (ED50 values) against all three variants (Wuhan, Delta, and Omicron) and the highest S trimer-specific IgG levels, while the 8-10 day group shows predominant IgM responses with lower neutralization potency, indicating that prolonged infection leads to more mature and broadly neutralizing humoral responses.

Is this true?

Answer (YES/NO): NO